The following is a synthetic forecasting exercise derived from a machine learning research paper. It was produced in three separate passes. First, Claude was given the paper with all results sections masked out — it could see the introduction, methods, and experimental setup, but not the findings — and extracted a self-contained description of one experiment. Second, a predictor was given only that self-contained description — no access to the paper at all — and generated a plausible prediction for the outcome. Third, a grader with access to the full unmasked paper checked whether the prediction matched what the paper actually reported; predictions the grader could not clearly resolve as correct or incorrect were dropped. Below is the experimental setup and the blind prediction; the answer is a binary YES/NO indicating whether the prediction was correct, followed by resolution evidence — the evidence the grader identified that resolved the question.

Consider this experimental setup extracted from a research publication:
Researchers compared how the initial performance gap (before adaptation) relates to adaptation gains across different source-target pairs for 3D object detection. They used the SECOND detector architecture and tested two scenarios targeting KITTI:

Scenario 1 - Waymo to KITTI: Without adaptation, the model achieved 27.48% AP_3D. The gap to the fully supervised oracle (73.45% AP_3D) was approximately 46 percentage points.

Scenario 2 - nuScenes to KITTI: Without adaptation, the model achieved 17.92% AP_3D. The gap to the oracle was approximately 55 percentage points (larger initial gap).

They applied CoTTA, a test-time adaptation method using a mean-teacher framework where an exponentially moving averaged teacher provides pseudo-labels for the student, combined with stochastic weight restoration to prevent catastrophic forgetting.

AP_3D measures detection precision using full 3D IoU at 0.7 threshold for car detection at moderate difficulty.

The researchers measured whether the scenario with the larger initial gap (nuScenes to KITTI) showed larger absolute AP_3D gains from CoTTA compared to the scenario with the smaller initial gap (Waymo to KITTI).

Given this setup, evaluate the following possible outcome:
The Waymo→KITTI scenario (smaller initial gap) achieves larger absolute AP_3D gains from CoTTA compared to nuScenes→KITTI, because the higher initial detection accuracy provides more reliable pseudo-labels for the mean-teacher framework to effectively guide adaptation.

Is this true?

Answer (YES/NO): NO